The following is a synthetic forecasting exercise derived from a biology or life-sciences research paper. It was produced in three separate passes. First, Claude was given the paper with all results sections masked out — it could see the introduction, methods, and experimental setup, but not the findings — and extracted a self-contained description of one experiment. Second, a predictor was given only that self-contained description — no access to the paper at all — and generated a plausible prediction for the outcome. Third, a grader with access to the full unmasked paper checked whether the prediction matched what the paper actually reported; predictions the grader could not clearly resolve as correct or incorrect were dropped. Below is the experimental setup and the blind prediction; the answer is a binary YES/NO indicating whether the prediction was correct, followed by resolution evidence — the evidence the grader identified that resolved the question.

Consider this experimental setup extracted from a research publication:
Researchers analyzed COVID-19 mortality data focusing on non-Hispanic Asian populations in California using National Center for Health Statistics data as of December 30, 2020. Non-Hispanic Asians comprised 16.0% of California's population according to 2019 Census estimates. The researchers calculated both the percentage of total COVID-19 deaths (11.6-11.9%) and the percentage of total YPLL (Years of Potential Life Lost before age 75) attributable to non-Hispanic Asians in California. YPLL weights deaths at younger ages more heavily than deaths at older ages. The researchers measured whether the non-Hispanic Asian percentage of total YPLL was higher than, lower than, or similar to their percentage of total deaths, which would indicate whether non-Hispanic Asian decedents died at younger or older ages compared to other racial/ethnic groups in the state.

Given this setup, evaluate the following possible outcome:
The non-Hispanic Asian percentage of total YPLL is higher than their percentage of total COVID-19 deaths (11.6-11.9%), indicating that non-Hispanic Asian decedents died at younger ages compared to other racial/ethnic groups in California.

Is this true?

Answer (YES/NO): NO